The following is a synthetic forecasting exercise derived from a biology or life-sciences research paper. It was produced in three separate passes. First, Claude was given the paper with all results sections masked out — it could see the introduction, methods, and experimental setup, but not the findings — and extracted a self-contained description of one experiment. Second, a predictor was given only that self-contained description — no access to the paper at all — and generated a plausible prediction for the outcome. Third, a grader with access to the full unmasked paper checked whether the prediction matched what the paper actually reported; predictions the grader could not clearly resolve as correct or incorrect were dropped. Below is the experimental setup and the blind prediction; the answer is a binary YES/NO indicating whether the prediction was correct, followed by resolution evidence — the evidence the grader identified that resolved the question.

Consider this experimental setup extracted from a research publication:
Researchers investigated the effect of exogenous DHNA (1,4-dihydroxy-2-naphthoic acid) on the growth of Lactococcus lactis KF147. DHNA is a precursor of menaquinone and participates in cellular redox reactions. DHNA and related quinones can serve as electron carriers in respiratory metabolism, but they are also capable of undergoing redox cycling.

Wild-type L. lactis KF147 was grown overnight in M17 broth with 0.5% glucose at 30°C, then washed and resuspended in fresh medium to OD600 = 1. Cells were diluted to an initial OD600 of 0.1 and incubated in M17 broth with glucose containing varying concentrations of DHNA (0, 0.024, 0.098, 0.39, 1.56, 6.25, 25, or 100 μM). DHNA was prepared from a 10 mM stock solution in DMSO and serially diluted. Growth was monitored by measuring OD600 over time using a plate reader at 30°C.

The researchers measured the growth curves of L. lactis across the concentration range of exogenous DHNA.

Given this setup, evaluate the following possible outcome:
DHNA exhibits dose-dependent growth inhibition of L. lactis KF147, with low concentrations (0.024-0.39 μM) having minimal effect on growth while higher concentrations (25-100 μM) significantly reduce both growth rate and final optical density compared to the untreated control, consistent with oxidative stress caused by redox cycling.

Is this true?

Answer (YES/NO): NO